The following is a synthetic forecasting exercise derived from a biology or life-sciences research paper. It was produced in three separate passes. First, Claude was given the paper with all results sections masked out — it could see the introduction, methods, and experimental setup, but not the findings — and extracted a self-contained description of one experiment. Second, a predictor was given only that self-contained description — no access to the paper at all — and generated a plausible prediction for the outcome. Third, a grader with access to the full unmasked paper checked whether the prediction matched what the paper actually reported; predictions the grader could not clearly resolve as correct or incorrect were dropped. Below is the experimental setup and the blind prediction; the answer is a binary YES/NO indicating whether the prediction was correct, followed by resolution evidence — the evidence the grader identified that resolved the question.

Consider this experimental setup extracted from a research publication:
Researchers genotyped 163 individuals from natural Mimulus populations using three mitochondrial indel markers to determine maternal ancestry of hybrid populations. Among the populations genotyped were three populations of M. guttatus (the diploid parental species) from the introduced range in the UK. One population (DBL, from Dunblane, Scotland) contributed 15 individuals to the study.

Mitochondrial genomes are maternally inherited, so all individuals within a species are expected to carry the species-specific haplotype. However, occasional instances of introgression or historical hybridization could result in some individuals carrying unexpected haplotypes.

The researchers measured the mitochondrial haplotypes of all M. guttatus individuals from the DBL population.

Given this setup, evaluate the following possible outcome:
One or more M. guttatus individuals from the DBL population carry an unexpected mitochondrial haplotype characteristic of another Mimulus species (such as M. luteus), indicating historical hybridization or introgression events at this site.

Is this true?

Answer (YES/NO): YES